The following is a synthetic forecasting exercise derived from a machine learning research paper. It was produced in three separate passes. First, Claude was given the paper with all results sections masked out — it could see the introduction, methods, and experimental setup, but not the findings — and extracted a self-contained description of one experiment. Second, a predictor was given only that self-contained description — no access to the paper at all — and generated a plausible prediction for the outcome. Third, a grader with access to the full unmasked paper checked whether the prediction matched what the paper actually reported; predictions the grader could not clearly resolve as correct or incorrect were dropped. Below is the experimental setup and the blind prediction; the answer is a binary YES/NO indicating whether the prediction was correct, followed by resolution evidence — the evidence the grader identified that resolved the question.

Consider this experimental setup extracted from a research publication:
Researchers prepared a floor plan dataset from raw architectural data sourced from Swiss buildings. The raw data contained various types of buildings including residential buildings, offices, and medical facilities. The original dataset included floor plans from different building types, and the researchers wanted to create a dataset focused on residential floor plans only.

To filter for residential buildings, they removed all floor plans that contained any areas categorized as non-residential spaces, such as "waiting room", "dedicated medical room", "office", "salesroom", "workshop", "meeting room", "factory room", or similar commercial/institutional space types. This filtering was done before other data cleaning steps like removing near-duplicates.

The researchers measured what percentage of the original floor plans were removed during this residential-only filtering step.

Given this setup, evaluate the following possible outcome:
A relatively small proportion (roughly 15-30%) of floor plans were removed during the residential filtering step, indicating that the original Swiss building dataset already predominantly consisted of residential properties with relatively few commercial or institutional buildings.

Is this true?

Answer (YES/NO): YES